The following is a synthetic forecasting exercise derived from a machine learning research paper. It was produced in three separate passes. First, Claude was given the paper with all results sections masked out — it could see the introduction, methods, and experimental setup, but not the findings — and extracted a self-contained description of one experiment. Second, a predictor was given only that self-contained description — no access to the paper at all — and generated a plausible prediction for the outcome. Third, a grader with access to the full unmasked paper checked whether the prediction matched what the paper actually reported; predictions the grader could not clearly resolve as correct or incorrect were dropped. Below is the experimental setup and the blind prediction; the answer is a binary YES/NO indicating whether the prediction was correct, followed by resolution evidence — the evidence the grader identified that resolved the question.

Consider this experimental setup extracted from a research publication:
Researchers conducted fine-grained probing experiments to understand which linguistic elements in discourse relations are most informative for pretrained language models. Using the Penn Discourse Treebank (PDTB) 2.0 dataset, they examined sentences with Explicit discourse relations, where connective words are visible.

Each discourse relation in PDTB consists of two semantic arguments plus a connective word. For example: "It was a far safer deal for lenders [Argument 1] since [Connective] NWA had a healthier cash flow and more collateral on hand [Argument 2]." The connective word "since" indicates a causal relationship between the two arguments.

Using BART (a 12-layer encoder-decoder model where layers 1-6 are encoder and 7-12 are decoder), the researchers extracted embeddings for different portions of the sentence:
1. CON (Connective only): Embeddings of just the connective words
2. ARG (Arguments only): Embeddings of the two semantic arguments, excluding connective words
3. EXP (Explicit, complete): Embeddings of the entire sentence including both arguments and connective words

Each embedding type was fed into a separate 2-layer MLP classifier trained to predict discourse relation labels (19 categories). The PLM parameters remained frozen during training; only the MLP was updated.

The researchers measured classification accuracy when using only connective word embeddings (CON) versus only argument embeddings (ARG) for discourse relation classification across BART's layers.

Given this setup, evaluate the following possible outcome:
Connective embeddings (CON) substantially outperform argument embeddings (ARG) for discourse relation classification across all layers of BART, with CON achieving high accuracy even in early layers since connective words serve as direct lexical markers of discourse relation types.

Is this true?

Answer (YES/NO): NO